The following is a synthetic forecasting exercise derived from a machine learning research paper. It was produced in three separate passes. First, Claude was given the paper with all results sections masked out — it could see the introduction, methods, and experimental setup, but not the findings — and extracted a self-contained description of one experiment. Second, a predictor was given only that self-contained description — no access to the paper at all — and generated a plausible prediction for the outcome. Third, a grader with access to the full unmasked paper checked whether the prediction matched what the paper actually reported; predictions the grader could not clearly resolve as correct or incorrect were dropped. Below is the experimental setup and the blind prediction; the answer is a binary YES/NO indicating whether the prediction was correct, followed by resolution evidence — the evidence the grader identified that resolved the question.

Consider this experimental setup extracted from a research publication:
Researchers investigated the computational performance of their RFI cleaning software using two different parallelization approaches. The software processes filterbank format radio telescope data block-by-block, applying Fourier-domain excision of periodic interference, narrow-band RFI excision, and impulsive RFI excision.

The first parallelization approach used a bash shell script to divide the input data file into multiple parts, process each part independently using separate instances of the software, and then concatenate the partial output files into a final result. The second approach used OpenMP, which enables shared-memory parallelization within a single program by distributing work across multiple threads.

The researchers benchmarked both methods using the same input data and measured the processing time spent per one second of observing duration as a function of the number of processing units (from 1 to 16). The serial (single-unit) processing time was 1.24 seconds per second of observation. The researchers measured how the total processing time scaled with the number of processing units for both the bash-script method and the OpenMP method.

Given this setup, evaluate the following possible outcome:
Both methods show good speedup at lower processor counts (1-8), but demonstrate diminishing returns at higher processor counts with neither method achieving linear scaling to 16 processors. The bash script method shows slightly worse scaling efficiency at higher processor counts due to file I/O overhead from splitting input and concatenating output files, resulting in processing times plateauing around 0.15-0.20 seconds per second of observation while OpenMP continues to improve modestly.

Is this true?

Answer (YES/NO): NO